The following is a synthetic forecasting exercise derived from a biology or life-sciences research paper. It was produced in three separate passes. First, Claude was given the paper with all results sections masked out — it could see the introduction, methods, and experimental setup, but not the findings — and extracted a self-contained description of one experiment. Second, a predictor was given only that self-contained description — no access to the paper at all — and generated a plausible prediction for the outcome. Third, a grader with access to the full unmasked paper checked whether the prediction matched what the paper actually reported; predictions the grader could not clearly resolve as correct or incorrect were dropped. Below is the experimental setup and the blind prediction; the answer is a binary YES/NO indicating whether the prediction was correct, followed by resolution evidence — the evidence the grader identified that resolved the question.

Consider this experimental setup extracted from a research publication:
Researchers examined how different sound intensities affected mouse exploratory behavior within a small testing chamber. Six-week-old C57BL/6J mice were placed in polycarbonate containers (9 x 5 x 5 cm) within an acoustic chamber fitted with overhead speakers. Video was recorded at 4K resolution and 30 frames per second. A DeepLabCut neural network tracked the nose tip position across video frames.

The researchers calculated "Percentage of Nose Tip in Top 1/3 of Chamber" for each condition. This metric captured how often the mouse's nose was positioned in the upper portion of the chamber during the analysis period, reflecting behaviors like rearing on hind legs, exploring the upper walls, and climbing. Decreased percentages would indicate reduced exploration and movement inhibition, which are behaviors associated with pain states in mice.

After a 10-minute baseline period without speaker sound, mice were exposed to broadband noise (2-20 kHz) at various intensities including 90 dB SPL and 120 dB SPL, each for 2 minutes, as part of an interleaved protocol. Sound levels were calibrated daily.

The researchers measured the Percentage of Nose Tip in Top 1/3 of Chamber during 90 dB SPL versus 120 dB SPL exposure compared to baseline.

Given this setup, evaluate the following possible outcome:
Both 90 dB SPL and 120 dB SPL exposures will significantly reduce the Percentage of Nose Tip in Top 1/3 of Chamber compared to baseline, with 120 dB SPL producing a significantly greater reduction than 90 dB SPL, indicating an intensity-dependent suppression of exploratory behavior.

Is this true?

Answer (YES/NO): NO